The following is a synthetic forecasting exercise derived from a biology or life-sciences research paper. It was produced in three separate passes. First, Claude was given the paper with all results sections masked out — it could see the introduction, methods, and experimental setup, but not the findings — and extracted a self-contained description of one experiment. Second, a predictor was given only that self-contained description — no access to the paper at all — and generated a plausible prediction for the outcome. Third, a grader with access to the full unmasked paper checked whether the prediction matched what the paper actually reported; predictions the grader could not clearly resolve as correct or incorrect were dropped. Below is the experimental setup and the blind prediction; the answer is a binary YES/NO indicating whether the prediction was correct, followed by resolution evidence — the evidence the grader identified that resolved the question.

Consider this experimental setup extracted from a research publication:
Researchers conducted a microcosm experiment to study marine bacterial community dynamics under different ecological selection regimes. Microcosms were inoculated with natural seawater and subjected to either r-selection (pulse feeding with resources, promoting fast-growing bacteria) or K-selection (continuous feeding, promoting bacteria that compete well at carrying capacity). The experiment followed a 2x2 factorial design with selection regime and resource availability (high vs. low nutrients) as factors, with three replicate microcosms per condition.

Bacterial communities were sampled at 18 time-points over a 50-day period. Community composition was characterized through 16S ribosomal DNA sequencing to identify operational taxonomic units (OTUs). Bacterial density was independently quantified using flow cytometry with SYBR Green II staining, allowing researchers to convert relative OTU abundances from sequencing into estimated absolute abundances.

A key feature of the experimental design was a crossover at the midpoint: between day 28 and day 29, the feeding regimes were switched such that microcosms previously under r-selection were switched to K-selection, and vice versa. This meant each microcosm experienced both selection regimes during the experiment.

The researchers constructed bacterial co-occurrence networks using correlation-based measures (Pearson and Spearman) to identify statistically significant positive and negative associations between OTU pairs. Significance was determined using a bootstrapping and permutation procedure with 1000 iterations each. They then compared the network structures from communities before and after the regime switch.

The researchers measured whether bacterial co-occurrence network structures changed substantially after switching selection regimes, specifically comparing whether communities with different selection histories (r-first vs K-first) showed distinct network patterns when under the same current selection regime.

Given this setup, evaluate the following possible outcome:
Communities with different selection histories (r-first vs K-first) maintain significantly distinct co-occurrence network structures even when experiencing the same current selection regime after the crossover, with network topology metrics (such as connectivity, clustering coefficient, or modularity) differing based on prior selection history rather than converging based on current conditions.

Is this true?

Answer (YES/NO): NO